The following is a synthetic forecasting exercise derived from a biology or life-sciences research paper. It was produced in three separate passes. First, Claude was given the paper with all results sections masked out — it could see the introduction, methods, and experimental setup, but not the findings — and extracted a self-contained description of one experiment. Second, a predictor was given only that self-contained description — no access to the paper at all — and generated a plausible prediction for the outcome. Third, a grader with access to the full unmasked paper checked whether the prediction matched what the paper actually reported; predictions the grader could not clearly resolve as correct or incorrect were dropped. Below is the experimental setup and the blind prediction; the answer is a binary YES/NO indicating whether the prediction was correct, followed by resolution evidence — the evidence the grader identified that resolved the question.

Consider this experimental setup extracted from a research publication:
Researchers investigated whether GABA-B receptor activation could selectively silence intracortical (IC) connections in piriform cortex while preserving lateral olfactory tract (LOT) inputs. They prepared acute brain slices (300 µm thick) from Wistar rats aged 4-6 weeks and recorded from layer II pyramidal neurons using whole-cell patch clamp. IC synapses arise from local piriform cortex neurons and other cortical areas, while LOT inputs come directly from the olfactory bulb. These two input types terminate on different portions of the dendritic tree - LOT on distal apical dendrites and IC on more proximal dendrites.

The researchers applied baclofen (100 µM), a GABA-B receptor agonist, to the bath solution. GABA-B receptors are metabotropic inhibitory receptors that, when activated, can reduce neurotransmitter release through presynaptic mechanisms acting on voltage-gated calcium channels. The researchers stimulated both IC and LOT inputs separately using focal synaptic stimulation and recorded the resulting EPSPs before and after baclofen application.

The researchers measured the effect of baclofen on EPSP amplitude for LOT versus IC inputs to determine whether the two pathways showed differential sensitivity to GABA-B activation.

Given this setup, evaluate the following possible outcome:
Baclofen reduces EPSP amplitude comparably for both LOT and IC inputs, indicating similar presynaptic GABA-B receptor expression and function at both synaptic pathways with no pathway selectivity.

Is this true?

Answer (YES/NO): NO